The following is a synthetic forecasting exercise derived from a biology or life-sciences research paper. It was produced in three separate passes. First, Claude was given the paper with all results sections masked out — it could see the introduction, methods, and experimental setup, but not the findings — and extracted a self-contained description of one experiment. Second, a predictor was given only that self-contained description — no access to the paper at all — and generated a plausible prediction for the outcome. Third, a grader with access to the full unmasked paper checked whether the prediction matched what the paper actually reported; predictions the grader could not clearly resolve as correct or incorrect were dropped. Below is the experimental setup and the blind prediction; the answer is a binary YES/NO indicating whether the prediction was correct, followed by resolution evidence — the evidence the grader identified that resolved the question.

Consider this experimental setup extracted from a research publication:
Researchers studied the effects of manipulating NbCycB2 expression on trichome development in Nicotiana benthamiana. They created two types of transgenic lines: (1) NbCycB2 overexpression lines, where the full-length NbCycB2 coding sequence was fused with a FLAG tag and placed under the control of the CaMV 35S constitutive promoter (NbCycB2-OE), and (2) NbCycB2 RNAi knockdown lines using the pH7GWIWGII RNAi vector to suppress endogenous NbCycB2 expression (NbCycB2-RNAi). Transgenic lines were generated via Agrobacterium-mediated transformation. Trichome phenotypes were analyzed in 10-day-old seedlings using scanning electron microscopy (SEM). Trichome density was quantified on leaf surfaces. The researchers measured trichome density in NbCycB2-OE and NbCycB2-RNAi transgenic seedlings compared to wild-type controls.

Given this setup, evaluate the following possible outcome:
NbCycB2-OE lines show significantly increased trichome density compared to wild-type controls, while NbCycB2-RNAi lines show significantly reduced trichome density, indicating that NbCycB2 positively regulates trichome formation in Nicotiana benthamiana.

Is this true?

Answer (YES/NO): NO